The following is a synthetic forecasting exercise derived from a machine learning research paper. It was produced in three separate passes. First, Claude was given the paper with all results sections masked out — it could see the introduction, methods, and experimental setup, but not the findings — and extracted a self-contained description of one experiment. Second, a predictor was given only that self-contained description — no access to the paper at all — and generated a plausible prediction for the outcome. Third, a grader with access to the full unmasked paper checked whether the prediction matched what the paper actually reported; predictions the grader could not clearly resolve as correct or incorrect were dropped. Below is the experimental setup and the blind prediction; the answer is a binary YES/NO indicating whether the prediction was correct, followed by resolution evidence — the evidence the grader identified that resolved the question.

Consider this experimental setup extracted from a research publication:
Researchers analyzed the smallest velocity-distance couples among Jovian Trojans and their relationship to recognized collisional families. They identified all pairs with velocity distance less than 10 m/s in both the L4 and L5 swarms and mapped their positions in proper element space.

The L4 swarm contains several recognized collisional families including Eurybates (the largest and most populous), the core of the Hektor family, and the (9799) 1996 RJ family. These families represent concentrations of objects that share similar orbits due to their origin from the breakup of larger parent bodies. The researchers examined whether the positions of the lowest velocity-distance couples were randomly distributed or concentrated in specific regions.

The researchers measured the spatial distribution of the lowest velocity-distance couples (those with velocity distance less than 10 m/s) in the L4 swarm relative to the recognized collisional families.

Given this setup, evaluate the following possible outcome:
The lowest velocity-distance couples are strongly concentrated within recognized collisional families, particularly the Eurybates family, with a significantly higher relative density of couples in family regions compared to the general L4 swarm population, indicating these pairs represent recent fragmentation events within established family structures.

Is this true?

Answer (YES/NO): NO